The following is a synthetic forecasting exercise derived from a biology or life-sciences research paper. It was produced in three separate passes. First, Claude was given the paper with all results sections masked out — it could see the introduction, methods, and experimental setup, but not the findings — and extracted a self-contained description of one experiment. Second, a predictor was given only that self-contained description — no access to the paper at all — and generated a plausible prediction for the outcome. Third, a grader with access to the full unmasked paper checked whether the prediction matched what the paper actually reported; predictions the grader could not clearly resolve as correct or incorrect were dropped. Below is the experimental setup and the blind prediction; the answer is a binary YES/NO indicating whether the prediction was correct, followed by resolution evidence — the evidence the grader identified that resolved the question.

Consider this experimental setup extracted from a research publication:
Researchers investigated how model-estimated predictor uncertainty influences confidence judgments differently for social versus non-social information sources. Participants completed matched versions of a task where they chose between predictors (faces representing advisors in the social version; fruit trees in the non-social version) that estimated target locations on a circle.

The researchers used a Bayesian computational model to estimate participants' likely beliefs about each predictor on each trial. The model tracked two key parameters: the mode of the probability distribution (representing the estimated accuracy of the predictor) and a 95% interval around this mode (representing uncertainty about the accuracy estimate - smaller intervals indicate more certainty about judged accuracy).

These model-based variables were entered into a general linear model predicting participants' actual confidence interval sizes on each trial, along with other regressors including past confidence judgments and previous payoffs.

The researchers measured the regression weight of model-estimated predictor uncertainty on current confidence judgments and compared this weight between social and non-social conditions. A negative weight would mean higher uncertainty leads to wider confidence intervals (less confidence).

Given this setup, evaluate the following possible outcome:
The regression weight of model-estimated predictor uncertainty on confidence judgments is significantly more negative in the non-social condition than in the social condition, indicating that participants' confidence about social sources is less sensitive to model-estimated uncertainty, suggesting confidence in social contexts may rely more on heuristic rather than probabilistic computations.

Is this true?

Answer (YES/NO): YES